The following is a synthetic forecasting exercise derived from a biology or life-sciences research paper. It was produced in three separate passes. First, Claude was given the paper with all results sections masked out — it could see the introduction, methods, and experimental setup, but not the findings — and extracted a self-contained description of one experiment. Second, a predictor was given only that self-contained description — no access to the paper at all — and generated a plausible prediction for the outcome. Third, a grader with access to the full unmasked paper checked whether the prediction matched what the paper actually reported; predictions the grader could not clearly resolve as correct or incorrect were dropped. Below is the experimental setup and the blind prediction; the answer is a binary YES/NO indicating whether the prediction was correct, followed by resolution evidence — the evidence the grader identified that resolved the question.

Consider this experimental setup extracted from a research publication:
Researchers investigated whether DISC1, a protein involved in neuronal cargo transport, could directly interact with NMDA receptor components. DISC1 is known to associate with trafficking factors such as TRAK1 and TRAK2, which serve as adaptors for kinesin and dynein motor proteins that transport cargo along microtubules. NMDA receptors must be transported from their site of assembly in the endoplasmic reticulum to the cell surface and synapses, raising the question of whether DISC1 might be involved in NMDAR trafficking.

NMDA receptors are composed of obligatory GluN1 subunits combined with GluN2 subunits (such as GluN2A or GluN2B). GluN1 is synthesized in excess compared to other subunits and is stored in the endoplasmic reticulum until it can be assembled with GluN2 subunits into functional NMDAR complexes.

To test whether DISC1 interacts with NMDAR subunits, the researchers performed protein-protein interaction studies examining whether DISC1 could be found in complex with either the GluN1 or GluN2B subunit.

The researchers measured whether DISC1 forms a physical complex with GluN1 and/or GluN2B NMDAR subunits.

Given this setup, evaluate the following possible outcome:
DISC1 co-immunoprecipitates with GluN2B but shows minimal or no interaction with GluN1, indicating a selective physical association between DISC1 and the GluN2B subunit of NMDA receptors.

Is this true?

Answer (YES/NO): NO